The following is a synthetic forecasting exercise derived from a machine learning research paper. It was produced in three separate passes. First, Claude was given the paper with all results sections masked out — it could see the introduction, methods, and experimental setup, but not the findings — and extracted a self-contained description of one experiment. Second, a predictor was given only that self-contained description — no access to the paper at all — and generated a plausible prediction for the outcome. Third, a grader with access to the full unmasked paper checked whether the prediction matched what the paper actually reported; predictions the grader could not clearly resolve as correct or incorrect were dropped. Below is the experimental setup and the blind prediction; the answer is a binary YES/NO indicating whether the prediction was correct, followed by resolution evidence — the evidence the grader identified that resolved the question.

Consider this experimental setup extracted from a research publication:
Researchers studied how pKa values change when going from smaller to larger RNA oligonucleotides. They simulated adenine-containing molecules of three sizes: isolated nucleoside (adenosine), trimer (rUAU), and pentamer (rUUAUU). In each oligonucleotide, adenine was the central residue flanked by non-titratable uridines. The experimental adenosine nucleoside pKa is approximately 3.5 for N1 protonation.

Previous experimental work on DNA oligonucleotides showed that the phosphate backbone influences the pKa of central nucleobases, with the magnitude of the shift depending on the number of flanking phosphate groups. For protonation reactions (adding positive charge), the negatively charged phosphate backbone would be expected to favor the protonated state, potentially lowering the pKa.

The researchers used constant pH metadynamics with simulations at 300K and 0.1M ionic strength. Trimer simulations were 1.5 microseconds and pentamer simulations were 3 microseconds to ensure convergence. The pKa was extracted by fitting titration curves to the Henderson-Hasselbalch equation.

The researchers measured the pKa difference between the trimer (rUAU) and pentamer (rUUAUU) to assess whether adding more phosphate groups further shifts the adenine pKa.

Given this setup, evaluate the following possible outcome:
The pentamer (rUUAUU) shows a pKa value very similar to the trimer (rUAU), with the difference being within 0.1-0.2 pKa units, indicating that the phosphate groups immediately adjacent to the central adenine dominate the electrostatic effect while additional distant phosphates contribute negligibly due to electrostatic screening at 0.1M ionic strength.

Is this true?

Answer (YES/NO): NO